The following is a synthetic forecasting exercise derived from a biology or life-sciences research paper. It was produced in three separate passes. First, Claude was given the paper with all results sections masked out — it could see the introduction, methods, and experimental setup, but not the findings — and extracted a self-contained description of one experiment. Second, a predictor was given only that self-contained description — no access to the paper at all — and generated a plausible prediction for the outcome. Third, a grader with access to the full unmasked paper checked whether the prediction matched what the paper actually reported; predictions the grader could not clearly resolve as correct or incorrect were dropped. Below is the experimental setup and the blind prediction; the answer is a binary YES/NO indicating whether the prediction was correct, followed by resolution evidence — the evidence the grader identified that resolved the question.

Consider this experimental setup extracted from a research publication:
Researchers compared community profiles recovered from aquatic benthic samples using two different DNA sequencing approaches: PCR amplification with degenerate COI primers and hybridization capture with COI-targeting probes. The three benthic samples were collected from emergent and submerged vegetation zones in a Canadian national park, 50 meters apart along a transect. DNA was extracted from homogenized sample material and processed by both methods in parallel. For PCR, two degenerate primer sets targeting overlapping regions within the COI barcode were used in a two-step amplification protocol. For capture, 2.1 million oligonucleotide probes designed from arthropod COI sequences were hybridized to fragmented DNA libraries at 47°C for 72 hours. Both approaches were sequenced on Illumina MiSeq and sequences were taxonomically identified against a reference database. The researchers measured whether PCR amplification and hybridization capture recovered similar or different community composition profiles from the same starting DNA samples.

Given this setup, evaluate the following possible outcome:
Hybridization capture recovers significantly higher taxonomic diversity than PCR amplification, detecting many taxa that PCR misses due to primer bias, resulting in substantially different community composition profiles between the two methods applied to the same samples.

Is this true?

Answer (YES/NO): YES